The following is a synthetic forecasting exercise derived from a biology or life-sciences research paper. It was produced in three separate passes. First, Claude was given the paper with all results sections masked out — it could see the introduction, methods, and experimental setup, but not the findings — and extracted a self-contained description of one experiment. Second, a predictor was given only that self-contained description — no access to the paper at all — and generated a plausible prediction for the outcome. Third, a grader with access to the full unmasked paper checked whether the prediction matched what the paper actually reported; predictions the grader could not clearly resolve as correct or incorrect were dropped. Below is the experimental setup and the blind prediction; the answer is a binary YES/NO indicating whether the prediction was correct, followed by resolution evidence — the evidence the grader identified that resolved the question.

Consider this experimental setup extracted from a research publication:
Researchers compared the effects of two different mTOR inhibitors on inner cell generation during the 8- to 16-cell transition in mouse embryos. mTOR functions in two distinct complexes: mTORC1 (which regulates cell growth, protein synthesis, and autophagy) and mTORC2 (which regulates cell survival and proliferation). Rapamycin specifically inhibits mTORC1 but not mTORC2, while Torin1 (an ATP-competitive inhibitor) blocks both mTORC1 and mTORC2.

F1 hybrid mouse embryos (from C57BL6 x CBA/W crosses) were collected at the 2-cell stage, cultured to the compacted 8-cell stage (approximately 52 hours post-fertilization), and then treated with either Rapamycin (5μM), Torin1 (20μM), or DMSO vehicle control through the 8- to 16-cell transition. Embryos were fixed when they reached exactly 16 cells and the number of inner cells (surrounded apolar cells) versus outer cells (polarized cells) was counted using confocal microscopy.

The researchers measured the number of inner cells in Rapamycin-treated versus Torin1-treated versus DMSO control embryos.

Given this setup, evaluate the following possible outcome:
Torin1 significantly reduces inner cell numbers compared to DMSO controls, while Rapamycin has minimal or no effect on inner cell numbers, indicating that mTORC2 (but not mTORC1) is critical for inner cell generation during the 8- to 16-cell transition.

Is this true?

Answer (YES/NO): NO